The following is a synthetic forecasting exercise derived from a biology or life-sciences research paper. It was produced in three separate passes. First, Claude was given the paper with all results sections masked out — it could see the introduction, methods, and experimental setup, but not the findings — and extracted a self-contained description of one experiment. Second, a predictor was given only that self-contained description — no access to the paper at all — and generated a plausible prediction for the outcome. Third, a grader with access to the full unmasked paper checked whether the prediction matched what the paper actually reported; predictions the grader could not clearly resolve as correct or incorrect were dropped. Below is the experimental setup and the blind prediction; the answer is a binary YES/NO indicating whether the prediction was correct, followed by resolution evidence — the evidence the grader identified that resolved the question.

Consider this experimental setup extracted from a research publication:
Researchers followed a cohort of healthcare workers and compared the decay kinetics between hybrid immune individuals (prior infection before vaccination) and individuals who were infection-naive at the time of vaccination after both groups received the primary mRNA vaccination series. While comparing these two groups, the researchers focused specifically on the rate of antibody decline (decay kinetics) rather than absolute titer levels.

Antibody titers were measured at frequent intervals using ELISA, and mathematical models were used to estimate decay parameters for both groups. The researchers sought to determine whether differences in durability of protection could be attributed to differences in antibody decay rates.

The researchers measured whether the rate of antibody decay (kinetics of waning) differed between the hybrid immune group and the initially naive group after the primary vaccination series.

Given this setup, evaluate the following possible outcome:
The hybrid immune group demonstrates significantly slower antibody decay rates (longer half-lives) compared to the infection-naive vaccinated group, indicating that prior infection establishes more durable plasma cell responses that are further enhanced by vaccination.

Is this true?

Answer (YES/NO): NO